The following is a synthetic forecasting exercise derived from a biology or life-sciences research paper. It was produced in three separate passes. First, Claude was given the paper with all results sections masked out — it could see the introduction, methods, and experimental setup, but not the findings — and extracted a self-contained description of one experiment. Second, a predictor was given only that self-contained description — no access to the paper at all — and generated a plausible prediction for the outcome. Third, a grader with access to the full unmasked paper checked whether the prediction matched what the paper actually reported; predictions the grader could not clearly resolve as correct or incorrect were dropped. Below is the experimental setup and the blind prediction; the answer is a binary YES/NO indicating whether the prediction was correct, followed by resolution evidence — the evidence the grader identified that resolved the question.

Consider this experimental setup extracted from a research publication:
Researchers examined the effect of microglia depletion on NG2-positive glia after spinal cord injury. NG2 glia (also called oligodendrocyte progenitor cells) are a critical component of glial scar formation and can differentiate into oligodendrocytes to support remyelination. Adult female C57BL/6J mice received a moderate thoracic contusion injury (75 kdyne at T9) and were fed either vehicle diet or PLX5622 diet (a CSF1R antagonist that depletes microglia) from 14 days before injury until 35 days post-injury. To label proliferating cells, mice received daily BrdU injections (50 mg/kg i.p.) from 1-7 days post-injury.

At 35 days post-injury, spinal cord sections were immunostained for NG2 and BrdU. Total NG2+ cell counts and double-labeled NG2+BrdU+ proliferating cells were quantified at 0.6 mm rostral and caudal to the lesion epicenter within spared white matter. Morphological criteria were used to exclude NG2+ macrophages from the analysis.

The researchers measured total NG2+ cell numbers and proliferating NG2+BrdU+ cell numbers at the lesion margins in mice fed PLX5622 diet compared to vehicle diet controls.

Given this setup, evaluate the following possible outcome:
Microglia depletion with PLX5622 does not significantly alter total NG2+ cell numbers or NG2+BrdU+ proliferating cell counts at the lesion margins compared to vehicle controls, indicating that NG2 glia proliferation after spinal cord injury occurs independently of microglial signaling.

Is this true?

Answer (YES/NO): NO